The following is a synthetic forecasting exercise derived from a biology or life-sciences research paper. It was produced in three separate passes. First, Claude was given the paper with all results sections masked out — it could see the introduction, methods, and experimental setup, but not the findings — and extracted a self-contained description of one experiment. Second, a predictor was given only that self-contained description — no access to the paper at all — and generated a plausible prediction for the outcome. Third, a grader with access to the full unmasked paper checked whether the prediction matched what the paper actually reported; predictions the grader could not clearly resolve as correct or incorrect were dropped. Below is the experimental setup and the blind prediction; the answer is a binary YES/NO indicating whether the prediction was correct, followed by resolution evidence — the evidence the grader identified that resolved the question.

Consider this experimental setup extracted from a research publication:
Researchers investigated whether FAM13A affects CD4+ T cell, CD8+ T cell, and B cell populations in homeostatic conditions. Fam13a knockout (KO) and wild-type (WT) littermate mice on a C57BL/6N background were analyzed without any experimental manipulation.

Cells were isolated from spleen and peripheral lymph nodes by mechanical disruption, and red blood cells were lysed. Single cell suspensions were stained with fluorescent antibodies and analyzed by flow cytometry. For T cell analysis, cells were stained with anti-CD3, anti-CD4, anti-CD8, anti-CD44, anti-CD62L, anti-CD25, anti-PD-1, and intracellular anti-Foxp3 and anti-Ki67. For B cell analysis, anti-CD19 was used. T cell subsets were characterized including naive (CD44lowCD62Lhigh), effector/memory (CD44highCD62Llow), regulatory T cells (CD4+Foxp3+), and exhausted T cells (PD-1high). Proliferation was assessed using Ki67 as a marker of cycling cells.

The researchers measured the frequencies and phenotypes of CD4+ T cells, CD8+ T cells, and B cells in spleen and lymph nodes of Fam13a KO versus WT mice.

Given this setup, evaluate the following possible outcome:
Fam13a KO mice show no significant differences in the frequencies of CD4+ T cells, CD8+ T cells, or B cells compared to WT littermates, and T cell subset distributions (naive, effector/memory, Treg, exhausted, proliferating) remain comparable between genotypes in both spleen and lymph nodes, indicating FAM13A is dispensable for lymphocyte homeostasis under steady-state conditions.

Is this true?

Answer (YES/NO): YES